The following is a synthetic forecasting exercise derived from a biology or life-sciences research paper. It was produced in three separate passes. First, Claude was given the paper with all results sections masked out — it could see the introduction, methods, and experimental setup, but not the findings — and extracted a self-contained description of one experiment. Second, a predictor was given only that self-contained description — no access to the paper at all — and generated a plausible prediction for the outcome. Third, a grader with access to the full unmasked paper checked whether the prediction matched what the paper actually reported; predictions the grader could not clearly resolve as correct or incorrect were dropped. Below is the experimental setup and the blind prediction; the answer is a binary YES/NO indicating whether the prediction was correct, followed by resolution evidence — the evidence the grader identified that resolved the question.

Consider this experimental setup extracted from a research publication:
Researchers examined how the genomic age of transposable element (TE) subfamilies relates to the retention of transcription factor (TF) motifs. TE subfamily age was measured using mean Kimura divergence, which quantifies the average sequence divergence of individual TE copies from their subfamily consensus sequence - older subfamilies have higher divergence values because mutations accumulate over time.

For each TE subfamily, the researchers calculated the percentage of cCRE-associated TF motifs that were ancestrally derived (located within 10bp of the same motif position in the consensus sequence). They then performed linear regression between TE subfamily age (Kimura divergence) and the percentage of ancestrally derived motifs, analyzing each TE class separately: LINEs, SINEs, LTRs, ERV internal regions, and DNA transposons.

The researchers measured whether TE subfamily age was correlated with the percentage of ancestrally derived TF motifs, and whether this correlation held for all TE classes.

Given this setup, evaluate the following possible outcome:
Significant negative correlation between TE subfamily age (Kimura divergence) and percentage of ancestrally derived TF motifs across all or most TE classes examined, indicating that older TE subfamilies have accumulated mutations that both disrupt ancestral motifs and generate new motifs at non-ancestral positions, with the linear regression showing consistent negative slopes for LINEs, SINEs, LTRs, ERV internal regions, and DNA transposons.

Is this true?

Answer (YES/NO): NO